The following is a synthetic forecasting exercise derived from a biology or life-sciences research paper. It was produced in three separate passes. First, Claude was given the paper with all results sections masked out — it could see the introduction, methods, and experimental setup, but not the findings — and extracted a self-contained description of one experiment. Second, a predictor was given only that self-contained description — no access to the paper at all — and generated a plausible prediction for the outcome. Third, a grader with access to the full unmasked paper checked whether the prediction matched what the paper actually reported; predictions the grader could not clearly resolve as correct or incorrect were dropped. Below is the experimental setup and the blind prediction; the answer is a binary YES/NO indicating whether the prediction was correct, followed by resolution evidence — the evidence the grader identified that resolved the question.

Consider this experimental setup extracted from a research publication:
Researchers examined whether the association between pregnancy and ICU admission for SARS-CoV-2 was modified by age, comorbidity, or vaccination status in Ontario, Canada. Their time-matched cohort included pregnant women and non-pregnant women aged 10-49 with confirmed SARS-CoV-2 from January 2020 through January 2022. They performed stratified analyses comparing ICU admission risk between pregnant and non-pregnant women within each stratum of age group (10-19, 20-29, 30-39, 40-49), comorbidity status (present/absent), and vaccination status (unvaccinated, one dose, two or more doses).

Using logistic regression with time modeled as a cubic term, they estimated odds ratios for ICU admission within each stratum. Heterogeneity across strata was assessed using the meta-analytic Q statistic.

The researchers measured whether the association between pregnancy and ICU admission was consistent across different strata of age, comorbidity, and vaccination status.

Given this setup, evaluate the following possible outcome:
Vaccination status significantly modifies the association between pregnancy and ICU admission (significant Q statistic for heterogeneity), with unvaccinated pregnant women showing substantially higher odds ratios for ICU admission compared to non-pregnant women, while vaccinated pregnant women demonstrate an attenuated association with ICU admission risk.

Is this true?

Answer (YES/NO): NO